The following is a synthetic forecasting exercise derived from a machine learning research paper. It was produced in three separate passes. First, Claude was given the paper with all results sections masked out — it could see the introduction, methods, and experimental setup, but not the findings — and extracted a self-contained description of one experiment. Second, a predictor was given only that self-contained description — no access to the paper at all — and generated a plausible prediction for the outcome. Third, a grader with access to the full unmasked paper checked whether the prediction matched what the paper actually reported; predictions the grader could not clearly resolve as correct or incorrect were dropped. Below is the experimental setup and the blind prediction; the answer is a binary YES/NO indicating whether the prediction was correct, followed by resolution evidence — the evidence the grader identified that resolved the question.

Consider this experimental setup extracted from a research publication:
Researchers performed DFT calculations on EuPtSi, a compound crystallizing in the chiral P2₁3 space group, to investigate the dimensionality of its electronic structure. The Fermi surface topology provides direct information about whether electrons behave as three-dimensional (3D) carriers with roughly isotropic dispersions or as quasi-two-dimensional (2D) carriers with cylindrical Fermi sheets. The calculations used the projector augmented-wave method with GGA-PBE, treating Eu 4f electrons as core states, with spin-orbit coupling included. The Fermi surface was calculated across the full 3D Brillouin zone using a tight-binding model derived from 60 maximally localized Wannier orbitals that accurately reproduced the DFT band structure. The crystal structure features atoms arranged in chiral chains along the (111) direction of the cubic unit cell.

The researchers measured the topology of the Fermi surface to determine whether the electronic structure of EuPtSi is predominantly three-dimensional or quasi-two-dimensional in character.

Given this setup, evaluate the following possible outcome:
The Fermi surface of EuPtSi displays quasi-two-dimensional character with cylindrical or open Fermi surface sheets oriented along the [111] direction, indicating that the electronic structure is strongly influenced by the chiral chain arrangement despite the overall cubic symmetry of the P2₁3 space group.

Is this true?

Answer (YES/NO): NO